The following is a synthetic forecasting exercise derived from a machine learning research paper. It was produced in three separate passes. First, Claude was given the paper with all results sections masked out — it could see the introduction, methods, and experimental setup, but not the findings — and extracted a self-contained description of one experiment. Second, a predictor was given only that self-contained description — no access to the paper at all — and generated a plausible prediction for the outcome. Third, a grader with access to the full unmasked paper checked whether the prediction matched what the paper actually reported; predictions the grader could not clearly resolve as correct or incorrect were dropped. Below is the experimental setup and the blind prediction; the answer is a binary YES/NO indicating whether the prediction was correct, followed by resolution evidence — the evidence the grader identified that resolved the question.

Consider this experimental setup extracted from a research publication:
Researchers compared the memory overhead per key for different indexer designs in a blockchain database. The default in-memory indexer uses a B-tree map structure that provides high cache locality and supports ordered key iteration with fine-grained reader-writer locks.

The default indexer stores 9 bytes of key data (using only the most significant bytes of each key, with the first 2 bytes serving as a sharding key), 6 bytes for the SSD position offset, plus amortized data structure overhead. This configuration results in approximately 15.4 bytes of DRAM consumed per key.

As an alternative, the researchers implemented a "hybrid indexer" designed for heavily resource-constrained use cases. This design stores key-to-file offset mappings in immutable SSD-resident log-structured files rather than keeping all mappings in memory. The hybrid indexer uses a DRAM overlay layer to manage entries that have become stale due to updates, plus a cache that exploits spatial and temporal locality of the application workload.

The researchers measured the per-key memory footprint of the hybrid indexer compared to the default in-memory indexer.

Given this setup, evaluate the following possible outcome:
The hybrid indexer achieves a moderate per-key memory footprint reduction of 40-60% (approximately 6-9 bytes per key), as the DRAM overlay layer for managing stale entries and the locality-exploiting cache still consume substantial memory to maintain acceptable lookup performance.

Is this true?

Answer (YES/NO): NO